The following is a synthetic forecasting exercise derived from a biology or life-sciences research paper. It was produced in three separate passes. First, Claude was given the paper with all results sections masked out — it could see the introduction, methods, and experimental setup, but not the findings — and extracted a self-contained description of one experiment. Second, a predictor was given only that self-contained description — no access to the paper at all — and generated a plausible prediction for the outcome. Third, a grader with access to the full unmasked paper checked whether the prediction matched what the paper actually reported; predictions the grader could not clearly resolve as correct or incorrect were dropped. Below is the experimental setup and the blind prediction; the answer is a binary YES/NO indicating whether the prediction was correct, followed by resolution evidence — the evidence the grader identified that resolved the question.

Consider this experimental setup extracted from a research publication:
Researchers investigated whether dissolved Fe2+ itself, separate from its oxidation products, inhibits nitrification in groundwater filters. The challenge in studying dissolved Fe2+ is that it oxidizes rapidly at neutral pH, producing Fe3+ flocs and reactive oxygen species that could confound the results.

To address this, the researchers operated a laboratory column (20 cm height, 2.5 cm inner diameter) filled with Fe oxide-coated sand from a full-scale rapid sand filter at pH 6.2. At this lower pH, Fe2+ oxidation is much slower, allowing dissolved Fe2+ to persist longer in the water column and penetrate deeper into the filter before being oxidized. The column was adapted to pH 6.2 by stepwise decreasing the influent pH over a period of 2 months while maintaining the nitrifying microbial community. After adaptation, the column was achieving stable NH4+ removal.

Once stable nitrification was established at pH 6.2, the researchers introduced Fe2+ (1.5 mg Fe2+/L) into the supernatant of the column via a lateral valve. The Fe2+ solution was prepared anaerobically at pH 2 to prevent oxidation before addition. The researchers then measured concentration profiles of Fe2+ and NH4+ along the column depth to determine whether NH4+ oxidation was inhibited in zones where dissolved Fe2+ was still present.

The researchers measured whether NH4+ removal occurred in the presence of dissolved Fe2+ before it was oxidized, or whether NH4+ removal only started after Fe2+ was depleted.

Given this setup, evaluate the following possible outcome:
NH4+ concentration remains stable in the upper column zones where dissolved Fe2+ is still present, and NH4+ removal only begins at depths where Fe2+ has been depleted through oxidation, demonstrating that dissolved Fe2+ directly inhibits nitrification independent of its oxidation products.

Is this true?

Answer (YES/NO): NO